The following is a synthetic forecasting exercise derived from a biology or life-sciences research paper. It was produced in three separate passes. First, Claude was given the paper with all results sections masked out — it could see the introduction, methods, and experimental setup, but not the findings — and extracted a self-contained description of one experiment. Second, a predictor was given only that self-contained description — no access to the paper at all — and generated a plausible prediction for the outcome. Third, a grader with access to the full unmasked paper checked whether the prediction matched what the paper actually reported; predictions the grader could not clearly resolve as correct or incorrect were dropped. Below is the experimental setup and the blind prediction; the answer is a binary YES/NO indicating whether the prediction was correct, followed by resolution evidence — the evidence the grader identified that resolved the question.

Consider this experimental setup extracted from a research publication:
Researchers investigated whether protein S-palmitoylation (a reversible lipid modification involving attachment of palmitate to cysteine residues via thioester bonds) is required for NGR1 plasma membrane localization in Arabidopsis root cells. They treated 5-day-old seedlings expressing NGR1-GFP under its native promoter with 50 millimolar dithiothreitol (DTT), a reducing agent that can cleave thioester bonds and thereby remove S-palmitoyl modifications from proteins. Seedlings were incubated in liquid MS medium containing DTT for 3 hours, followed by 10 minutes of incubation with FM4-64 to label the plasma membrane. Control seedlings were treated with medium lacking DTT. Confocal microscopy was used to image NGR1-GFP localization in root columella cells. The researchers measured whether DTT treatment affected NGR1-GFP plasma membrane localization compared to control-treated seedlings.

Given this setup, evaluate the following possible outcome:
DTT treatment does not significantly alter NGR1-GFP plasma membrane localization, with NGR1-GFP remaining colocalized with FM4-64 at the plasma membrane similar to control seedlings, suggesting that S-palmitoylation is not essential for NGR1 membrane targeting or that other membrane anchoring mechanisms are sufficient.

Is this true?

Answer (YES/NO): NO